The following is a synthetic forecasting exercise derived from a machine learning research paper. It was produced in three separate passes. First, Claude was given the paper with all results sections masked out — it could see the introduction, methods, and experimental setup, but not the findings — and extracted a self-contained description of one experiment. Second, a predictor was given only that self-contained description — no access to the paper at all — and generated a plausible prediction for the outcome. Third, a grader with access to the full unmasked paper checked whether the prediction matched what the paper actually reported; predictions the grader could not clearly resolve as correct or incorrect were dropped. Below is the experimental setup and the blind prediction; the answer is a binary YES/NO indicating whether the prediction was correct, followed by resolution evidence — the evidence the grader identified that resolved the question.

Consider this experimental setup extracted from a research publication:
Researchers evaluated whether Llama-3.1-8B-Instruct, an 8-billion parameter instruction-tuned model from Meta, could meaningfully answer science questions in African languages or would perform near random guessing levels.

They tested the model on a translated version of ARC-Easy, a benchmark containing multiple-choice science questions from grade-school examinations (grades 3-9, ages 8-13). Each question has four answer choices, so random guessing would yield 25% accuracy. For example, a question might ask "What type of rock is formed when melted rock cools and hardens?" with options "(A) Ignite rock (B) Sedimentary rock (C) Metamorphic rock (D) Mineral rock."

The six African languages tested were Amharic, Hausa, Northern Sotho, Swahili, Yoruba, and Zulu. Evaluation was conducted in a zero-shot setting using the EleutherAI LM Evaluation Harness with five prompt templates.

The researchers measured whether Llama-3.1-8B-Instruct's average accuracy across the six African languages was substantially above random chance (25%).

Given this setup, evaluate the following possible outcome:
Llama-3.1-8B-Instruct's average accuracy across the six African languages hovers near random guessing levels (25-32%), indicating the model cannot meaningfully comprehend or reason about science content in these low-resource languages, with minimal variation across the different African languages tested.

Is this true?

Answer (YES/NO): NO